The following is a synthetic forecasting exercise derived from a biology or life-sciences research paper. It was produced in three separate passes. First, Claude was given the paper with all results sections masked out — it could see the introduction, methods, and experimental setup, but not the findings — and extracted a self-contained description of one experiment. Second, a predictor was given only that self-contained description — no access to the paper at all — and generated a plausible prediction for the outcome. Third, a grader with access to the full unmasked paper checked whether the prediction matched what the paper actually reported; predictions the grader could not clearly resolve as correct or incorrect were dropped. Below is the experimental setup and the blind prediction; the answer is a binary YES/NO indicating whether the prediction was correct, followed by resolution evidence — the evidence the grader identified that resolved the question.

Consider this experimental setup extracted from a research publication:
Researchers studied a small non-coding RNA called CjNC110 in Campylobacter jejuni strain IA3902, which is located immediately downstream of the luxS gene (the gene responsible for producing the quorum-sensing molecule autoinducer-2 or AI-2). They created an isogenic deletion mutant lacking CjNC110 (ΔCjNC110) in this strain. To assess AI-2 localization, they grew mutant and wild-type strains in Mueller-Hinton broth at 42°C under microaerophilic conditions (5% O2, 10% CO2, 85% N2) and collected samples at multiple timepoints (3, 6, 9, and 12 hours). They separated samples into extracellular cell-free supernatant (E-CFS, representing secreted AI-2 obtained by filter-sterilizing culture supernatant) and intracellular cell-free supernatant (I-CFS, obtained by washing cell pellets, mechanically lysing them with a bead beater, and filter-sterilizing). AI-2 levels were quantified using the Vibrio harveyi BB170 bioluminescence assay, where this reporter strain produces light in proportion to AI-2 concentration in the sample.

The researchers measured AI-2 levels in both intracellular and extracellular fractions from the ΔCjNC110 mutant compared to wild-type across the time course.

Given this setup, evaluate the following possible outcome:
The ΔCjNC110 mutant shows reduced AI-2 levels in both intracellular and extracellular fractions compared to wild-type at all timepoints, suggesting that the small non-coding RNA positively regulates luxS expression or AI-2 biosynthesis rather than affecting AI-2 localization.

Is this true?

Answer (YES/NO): NO